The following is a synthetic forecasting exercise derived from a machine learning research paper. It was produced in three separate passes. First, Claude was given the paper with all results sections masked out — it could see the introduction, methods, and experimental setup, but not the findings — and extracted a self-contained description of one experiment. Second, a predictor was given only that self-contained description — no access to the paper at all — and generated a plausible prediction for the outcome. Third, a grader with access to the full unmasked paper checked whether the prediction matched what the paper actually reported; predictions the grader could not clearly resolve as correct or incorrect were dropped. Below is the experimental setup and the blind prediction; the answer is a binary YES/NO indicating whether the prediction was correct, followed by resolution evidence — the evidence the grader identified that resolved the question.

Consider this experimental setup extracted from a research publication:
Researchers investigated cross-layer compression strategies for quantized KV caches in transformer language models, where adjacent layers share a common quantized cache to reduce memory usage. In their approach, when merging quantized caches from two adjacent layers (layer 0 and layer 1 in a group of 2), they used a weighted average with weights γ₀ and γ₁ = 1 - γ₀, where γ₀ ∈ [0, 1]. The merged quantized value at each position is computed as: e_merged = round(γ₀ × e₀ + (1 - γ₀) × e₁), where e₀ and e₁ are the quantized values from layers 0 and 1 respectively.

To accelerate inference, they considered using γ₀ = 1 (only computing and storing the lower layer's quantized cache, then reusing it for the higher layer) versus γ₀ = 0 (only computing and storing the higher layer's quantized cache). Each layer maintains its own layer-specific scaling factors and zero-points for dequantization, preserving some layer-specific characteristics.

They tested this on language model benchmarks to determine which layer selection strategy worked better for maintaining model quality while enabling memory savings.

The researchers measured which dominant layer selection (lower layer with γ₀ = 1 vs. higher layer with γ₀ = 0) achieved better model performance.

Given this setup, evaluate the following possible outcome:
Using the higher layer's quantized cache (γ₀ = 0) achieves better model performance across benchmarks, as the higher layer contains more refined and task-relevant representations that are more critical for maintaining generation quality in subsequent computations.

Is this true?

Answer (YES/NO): NO